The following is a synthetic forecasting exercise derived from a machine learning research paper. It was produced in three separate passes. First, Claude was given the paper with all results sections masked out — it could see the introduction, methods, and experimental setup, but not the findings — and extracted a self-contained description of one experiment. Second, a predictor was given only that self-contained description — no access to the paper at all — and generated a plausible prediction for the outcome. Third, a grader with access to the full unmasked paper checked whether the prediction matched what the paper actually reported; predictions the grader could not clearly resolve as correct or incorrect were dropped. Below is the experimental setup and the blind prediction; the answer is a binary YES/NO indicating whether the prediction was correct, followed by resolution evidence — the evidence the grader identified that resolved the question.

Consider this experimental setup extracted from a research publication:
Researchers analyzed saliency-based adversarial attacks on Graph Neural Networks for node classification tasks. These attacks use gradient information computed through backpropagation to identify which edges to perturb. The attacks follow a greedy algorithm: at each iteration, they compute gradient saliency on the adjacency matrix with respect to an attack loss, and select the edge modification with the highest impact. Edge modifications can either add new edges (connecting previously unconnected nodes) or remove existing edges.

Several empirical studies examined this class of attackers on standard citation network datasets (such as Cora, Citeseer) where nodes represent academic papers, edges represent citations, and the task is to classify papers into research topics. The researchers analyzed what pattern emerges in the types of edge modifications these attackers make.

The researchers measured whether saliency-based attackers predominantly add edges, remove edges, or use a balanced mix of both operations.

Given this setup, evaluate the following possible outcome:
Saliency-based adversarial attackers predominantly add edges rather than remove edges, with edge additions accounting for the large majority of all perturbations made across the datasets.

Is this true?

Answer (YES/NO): YES